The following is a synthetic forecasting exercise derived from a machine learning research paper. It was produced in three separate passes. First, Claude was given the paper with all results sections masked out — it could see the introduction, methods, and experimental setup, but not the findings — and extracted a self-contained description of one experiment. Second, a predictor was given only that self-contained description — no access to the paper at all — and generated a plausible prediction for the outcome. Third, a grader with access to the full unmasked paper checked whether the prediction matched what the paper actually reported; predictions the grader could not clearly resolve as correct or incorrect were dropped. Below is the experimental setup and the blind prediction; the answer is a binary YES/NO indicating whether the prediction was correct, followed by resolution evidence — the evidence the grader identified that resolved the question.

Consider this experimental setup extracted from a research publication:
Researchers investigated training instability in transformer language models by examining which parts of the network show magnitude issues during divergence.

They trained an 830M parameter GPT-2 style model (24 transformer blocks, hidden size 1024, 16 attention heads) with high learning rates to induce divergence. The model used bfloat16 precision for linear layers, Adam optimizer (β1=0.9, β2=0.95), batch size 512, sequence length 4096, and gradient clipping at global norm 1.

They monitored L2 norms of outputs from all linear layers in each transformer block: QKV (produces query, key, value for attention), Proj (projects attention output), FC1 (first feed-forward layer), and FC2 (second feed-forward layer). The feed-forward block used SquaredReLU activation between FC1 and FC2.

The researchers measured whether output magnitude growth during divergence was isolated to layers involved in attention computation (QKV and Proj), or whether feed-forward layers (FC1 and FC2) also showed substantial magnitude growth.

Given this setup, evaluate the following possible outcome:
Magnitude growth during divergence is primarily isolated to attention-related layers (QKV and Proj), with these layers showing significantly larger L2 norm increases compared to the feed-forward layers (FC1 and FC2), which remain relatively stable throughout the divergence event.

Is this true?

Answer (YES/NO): NO